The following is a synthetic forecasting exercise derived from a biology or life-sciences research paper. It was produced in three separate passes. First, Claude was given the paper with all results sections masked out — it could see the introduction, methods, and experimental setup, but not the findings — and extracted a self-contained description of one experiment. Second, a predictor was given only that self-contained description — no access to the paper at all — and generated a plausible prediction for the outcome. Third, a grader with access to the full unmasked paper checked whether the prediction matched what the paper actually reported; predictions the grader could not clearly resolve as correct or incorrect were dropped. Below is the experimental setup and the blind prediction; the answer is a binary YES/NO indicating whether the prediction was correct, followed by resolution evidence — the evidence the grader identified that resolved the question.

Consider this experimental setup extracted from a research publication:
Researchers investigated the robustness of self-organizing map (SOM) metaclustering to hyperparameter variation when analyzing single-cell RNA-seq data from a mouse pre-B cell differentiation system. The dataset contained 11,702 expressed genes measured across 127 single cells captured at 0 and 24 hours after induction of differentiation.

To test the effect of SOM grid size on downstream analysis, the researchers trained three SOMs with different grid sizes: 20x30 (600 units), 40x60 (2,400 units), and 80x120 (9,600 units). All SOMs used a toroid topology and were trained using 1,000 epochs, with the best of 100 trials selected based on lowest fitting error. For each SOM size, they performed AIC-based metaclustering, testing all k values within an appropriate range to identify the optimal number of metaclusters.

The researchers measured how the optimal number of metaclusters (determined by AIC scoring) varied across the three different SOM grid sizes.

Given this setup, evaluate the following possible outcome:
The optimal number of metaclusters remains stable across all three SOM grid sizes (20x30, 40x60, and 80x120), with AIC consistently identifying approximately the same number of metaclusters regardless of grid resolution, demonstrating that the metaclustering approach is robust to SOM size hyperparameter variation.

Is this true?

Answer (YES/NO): YES